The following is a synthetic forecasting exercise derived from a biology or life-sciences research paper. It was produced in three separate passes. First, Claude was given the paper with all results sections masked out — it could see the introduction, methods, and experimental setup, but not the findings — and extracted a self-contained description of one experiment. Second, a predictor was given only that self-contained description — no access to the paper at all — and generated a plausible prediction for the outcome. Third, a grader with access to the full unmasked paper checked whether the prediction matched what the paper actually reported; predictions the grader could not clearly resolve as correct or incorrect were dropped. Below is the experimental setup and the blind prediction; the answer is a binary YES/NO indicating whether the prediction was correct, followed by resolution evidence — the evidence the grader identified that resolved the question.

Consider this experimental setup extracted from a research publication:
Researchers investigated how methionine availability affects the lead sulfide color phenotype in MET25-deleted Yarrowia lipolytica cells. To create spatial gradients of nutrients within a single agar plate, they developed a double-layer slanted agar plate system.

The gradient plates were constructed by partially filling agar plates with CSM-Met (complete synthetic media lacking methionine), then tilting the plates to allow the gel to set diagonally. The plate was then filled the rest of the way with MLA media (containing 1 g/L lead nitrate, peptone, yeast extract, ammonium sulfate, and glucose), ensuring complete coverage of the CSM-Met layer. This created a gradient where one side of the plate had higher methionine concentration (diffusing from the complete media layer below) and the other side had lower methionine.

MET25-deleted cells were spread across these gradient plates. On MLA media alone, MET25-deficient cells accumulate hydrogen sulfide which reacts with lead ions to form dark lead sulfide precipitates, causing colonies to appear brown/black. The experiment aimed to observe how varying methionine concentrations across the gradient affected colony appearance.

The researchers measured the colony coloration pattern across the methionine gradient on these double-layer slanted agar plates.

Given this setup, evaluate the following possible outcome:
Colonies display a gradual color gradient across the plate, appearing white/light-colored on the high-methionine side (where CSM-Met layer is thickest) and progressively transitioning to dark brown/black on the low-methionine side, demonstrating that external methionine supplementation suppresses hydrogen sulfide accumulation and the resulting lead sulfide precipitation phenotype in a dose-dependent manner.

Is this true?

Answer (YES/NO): NO